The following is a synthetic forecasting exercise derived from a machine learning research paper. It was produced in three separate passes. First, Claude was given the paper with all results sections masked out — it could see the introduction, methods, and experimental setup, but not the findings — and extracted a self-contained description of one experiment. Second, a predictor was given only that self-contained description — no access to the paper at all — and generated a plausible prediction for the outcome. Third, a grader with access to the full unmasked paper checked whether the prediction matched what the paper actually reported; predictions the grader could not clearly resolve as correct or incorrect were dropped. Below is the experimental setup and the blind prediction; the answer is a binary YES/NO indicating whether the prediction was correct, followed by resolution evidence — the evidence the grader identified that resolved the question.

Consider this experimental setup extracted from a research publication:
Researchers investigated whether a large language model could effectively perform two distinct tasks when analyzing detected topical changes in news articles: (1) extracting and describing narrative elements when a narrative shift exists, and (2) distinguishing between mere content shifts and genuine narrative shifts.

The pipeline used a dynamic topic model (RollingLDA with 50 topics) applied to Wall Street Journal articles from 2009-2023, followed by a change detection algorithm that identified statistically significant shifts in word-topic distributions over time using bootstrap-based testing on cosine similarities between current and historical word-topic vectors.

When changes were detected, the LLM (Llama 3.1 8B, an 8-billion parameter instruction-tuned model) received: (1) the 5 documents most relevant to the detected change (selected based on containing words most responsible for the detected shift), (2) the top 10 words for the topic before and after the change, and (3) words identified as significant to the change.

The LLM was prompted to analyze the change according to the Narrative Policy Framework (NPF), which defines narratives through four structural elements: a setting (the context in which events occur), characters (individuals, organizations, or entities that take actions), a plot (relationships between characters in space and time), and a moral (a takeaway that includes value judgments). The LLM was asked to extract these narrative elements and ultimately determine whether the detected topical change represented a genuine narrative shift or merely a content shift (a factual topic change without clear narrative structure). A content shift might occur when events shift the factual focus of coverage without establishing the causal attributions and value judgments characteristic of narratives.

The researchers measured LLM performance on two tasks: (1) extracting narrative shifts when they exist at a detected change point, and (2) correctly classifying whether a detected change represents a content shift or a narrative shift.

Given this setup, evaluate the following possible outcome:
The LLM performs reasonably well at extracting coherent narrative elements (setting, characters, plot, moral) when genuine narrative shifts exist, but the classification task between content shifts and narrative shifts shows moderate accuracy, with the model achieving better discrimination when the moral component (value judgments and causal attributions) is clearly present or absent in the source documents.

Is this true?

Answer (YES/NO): NO